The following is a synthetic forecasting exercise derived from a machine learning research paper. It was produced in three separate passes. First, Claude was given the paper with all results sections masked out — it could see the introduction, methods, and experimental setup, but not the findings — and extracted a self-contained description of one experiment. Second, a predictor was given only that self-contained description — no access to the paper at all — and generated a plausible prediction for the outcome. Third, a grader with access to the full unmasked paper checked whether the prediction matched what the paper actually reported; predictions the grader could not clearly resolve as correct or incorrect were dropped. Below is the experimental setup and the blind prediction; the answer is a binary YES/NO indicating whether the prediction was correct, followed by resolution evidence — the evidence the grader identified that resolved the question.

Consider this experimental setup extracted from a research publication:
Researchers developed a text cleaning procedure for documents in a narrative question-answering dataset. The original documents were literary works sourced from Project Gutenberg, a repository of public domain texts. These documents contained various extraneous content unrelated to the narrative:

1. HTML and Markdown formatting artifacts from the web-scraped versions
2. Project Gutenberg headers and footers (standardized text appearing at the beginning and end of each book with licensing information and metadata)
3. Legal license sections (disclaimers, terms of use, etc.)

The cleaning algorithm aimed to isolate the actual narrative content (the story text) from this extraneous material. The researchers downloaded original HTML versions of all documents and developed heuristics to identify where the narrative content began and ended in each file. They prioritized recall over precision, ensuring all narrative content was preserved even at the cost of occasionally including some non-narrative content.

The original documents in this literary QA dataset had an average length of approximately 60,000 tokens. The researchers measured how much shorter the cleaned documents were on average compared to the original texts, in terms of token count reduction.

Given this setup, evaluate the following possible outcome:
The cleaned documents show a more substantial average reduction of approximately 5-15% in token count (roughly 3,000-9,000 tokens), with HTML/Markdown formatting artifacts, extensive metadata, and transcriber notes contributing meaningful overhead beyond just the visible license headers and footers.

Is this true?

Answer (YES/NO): NO